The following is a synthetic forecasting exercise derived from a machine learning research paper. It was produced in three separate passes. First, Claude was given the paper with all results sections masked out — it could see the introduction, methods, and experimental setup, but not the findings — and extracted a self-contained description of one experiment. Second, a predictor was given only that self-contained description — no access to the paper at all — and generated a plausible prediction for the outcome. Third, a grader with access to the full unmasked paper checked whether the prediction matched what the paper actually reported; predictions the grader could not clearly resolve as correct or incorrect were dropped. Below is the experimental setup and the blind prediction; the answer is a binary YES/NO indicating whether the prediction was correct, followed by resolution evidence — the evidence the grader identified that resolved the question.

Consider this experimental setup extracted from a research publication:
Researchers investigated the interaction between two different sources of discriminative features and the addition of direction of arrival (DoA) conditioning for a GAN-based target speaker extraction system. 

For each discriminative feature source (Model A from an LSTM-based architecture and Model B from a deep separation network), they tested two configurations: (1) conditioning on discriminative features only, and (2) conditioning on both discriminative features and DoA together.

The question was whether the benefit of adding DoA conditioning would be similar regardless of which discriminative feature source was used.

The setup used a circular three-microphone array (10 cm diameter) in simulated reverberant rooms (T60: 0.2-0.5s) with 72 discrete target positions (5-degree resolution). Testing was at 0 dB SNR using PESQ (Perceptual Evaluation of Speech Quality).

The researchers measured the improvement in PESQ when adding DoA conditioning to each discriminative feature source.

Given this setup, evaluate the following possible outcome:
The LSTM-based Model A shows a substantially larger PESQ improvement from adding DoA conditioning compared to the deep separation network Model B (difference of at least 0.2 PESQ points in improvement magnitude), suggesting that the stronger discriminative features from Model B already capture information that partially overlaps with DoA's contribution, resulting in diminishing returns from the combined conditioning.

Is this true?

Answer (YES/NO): NO